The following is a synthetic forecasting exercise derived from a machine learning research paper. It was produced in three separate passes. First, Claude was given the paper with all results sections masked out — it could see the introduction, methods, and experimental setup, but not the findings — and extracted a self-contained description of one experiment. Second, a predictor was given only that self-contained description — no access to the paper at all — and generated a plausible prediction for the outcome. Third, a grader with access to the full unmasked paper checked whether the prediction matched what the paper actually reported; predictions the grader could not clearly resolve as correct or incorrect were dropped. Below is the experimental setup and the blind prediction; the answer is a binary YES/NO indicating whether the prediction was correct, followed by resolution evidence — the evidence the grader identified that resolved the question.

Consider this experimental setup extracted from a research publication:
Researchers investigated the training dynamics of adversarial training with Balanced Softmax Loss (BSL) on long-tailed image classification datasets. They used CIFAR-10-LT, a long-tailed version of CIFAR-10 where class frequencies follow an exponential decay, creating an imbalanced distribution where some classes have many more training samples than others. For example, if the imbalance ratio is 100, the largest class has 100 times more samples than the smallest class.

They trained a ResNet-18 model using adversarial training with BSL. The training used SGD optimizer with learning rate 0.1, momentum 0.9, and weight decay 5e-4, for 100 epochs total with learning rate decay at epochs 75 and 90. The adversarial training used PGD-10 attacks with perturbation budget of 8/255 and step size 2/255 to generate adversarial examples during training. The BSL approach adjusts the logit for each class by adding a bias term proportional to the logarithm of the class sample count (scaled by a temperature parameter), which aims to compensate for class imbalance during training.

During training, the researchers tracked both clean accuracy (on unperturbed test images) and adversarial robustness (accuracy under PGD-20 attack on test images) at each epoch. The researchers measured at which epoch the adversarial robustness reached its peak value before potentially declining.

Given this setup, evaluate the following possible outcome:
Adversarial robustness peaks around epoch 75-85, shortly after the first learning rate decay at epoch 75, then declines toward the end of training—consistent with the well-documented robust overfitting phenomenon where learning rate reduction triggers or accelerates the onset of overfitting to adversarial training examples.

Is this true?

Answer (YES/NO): NO